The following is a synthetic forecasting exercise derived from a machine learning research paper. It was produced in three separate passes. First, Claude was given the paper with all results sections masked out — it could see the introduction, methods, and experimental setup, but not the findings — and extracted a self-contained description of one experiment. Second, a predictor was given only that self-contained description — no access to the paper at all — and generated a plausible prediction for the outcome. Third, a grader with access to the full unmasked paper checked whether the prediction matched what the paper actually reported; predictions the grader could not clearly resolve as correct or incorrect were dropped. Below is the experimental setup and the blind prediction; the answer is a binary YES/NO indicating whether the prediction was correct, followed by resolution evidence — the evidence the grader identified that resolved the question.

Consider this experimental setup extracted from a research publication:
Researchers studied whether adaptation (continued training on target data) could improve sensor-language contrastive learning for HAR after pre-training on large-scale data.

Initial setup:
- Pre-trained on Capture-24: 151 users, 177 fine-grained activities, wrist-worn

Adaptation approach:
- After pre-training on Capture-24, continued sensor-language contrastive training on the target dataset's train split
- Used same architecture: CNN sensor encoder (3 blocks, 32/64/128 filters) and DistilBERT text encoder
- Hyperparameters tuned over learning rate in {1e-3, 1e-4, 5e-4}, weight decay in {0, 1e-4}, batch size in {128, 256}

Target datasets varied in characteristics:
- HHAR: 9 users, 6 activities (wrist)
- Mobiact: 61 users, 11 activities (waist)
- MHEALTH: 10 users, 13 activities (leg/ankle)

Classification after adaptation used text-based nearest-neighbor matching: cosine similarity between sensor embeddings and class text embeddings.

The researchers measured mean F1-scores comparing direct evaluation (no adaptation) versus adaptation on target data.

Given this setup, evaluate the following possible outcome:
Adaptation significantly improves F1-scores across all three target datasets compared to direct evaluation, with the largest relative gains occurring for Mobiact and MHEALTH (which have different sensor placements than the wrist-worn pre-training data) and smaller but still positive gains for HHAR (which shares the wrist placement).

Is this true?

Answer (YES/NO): YES